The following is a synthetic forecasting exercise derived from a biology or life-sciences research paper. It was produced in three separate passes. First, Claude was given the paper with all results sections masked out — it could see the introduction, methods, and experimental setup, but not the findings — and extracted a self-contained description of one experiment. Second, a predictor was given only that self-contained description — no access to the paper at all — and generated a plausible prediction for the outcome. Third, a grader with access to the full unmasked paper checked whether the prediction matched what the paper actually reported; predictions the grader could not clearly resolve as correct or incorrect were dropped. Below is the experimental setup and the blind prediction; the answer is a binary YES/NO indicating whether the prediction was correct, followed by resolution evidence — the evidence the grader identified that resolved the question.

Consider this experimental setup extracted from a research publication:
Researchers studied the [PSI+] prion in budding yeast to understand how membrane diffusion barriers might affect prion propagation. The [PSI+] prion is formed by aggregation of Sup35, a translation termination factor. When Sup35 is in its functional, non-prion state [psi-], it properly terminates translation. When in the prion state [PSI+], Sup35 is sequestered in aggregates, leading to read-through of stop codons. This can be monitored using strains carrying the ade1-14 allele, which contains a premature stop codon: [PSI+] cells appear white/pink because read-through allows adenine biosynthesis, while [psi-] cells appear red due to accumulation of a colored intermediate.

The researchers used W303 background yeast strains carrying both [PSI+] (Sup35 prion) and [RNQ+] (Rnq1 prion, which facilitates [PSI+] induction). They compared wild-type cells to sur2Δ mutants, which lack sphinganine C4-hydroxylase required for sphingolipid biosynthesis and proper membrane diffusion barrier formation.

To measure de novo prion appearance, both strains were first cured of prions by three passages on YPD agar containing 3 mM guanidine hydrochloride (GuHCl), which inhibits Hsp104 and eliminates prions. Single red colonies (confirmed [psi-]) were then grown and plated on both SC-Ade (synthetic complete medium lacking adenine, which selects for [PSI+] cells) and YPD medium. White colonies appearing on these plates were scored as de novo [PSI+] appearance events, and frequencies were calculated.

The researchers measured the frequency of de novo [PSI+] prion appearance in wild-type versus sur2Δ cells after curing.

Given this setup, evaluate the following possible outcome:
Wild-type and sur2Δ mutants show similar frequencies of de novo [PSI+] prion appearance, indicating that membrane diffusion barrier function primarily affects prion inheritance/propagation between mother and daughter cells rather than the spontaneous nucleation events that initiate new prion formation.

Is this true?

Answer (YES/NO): YES